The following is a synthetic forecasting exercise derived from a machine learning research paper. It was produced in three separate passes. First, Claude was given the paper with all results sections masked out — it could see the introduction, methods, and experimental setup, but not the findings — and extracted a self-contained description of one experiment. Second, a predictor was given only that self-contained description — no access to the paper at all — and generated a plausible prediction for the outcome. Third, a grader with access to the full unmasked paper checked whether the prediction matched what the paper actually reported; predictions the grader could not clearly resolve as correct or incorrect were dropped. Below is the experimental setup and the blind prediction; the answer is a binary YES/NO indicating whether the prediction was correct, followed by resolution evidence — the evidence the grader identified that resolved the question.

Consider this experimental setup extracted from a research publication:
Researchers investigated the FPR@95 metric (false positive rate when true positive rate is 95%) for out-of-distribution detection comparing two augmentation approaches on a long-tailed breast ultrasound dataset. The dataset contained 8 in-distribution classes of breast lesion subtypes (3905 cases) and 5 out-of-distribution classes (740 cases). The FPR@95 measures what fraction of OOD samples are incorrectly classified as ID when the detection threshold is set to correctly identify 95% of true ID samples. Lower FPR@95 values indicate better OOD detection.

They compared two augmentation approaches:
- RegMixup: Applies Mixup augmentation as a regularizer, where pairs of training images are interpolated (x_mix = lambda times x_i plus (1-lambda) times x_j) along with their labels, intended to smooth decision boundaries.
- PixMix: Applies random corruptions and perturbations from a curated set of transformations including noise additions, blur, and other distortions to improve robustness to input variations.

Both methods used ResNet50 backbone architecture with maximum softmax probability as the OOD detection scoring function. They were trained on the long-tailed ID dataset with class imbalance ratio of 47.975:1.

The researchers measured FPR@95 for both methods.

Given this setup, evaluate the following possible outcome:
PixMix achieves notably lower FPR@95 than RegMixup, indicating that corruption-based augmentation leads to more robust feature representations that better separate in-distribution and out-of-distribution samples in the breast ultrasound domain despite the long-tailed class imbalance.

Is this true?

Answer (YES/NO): NO